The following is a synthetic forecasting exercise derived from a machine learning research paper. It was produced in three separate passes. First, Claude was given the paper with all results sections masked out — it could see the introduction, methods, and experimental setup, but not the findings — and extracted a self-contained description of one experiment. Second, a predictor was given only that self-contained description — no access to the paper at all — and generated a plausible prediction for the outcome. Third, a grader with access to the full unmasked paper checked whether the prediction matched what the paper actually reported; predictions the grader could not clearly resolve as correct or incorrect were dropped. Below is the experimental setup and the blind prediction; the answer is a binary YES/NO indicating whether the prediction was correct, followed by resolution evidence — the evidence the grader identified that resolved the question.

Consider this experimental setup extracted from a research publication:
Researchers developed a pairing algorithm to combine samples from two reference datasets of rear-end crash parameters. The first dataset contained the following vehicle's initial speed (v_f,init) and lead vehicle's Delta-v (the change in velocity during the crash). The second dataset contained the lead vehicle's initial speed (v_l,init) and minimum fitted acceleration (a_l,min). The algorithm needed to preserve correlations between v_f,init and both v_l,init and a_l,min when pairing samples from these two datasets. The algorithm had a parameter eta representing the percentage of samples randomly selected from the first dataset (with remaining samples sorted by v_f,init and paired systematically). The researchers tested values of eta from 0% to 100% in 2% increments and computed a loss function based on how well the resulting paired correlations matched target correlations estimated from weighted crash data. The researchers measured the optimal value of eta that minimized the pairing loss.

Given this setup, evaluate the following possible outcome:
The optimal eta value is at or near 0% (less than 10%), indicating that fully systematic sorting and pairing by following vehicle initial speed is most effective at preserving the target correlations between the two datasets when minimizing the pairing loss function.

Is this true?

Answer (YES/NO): NO